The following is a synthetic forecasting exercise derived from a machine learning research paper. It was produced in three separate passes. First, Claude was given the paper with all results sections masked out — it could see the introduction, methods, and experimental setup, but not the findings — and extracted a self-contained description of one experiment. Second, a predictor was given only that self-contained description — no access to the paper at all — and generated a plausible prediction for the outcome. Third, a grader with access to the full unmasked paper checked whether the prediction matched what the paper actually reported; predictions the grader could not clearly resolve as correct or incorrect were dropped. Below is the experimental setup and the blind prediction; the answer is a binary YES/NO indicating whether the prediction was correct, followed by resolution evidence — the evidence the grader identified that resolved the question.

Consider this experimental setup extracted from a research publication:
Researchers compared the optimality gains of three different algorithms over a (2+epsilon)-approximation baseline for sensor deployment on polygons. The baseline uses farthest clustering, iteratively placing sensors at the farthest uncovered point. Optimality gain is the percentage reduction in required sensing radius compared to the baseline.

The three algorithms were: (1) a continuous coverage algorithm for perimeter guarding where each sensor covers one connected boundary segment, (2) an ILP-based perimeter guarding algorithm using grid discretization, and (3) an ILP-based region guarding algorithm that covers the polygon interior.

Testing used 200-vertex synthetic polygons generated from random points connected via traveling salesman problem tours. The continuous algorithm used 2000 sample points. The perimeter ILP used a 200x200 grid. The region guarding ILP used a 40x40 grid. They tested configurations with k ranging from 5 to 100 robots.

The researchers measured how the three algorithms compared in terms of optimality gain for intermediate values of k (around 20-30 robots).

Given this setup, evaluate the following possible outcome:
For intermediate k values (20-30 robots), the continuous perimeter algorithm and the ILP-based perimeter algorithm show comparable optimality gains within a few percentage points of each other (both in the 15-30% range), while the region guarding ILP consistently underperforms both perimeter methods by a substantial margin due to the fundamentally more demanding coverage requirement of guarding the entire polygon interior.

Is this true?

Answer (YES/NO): NO